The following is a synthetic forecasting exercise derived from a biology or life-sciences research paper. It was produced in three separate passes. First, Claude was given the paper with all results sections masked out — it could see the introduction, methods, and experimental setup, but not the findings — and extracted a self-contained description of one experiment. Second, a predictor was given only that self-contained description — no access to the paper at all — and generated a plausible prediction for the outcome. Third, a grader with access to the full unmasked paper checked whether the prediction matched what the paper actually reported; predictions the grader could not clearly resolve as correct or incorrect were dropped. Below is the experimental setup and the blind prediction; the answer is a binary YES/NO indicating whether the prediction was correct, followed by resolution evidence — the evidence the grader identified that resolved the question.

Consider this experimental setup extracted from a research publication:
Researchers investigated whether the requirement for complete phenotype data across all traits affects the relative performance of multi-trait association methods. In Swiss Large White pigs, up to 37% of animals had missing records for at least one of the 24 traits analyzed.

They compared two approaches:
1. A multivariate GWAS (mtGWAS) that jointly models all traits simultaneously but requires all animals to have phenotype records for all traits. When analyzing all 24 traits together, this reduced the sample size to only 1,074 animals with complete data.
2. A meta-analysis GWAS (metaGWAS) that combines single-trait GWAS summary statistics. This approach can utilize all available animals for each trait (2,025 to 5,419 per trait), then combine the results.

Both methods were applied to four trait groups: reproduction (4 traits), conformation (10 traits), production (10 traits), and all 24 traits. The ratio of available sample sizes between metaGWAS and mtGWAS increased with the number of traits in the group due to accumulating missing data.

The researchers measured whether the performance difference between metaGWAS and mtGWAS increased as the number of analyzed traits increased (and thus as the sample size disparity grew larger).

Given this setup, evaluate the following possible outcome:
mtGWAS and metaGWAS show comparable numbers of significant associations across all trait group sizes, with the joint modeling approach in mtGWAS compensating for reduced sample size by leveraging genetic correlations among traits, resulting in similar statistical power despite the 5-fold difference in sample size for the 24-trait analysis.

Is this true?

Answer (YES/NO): NO